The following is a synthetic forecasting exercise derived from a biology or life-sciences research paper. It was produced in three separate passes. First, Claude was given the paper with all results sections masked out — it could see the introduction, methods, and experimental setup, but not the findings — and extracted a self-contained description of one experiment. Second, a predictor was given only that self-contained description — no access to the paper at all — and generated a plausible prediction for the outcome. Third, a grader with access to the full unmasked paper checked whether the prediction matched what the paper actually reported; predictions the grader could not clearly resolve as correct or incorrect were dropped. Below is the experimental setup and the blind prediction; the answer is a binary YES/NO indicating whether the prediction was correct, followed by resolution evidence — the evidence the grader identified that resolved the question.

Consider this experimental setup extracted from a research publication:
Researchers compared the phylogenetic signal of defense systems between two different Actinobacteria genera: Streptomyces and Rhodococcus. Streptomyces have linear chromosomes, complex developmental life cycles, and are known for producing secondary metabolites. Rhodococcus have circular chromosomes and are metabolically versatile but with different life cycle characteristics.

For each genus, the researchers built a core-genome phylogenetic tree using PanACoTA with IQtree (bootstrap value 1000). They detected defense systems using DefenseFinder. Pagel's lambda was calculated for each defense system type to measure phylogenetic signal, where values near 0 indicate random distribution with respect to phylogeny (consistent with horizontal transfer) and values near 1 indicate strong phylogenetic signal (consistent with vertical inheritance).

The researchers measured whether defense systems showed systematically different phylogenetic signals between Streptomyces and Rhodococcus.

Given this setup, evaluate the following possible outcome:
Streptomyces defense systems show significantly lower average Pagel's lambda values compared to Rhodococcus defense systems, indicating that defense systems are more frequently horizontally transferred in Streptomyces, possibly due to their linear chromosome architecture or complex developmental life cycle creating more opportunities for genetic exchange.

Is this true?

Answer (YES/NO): NO